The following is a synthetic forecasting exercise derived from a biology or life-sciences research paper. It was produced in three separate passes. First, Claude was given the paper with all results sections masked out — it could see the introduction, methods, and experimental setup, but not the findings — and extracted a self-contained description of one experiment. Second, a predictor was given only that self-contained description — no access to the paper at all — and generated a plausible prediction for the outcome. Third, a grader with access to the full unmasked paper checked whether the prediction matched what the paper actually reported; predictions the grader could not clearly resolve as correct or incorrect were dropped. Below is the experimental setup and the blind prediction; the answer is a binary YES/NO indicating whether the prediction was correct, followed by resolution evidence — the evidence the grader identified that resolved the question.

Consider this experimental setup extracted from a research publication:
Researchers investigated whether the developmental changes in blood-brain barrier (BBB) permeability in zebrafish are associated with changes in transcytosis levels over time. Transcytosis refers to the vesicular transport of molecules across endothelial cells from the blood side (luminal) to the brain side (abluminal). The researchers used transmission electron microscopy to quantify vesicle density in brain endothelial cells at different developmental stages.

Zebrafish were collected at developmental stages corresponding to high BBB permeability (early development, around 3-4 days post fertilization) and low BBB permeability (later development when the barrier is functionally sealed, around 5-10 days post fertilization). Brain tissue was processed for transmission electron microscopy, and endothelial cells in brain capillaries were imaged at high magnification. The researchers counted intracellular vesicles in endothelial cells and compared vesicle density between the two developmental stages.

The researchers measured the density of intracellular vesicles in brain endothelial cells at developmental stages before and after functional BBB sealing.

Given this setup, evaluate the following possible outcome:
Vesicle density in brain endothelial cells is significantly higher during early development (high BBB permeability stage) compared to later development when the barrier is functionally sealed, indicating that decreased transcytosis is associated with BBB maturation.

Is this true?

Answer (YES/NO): YES